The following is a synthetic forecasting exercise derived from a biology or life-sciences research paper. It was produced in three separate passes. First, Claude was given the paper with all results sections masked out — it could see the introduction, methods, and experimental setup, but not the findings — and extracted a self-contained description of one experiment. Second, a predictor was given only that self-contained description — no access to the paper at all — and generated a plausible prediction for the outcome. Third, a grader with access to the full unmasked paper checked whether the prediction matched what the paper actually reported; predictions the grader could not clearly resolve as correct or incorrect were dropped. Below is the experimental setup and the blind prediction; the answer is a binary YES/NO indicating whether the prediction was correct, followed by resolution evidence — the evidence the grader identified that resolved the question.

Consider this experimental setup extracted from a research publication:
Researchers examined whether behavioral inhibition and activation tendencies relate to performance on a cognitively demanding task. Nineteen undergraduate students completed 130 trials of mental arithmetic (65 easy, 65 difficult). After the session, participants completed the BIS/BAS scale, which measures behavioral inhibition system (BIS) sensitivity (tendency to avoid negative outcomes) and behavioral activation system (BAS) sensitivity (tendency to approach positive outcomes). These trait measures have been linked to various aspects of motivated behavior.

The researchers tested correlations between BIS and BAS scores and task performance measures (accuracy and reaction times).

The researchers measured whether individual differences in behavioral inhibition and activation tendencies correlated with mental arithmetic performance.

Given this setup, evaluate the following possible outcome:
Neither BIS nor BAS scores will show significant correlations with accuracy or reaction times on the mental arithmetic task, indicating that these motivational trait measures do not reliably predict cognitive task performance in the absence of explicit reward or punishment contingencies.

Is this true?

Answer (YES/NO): YES